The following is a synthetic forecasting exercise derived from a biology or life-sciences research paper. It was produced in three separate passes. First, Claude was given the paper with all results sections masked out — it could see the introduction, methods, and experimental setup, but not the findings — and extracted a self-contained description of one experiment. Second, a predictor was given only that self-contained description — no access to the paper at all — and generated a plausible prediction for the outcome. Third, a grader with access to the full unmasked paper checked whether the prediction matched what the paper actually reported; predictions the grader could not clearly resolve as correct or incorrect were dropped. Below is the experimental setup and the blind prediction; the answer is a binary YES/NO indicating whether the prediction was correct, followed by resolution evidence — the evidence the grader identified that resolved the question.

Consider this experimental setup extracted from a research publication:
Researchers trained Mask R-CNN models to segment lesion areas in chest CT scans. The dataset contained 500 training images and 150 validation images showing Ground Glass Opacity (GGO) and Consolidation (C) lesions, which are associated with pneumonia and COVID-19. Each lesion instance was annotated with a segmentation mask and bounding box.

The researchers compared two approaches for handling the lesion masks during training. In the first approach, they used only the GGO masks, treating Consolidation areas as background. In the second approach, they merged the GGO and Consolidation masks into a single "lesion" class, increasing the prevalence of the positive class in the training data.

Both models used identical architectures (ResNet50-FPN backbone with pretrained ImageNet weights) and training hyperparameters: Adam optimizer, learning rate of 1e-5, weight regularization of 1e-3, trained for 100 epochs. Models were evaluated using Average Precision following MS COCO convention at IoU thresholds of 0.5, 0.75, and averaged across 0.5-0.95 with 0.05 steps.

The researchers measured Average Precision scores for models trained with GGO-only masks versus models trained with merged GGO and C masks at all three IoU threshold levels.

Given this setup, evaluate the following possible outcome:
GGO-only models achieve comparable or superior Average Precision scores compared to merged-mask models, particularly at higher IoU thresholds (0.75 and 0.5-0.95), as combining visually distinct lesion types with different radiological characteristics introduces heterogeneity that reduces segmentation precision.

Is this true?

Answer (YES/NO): NO